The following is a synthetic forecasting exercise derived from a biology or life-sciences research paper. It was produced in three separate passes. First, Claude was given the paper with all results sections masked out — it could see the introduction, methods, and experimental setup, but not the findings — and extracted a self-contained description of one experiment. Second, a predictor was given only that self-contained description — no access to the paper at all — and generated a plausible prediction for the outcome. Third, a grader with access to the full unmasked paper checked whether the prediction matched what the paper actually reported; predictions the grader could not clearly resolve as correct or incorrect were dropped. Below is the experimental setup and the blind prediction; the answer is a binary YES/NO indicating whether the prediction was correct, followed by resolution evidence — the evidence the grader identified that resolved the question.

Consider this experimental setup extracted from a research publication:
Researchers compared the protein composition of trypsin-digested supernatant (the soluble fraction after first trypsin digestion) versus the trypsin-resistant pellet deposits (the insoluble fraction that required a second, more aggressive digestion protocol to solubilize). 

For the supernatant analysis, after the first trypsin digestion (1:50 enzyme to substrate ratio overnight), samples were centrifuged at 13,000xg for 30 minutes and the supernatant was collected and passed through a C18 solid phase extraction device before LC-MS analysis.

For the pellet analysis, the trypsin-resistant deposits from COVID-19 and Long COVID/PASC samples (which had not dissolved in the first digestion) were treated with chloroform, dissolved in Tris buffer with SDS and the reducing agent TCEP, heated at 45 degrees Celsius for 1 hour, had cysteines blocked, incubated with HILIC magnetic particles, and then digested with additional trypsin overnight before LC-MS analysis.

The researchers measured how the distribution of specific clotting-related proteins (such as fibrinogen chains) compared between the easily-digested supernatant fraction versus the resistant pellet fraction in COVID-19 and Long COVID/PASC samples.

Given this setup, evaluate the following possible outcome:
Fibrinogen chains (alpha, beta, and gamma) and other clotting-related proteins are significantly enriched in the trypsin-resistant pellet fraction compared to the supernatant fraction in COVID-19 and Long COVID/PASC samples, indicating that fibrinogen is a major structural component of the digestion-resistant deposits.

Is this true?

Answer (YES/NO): YES